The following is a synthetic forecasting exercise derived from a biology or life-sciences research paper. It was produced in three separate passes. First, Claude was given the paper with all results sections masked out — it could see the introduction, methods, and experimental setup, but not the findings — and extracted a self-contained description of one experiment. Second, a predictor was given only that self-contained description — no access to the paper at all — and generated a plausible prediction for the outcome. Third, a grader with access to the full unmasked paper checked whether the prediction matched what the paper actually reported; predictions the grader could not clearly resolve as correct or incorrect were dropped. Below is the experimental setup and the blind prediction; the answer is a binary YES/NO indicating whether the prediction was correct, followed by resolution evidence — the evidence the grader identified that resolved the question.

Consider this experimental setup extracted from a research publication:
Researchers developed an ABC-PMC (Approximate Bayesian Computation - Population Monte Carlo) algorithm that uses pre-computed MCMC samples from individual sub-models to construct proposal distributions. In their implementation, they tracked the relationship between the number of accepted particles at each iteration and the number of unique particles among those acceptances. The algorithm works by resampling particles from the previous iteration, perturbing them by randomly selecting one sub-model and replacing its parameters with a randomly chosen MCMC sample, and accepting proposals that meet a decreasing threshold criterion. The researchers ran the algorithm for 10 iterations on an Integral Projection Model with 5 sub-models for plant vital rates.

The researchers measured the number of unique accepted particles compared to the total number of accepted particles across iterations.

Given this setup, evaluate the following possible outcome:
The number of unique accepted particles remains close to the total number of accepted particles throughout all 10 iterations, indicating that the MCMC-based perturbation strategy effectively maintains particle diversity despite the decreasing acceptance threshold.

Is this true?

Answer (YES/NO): YES